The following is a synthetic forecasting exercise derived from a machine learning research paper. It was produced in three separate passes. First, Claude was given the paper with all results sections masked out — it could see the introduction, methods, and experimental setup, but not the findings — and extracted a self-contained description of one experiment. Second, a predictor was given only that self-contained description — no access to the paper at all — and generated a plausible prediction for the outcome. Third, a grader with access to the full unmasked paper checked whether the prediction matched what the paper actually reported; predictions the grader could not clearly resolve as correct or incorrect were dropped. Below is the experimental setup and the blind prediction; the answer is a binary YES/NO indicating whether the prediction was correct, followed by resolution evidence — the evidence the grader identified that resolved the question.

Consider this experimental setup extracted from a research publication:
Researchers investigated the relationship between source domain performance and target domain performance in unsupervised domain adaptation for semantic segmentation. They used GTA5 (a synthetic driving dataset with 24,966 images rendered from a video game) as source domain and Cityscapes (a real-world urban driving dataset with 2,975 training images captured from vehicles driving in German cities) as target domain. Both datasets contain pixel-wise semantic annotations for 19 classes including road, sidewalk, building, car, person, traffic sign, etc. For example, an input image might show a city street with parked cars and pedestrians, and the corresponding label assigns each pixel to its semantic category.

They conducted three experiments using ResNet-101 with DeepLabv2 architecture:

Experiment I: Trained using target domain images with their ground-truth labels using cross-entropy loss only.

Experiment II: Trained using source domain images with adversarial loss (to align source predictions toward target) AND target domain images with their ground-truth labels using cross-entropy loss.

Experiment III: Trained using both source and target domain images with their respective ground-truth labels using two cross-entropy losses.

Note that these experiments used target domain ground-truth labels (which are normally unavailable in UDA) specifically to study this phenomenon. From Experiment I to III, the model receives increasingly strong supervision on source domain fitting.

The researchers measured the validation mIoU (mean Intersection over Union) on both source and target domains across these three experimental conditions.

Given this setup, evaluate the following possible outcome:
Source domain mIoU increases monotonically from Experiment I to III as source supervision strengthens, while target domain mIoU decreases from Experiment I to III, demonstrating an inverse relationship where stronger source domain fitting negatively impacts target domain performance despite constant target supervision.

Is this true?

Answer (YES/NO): YES